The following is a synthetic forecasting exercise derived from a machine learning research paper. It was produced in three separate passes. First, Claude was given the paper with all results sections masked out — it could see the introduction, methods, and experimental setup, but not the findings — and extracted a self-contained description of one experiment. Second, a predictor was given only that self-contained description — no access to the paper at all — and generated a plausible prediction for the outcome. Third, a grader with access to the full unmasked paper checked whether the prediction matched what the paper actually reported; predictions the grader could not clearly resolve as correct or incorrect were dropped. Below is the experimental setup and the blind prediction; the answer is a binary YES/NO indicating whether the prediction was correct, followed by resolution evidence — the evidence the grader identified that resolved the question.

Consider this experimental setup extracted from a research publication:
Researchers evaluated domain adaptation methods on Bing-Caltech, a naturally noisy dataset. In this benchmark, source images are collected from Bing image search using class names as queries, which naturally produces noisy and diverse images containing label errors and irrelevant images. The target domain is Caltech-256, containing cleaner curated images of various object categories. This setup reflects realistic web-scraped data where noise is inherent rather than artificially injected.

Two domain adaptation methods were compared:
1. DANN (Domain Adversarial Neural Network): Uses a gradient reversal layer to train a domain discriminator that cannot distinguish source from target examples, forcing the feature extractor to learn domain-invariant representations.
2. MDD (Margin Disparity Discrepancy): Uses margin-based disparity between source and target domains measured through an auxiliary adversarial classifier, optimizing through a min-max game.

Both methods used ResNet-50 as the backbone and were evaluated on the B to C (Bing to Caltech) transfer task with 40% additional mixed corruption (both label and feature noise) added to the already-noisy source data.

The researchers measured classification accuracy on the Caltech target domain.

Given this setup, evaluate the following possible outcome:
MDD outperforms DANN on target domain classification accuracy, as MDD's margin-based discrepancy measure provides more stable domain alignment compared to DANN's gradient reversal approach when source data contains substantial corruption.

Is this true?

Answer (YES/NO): YES